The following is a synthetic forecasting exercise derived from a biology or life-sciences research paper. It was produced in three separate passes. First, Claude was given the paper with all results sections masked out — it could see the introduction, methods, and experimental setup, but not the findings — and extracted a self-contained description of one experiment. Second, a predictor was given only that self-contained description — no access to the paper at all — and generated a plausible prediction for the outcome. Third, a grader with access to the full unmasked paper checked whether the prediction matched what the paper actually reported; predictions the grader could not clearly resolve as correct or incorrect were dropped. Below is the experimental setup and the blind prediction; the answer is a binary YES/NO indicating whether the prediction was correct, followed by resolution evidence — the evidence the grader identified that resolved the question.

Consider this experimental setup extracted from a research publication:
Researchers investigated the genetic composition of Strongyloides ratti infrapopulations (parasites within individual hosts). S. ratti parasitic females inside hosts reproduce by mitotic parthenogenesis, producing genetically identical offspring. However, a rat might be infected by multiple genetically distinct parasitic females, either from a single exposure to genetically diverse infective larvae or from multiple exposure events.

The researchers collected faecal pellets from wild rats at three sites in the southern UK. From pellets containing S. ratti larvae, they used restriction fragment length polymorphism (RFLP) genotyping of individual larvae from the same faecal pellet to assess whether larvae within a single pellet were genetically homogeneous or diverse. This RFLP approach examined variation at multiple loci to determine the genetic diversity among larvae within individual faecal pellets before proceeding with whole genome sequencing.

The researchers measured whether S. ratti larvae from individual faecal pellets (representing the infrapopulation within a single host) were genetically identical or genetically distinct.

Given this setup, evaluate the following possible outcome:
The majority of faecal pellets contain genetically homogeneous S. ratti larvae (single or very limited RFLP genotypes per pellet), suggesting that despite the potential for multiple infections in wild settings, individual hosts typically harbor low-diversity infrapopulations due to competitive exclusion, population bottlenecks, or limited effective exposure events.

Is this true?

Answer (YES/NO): NO